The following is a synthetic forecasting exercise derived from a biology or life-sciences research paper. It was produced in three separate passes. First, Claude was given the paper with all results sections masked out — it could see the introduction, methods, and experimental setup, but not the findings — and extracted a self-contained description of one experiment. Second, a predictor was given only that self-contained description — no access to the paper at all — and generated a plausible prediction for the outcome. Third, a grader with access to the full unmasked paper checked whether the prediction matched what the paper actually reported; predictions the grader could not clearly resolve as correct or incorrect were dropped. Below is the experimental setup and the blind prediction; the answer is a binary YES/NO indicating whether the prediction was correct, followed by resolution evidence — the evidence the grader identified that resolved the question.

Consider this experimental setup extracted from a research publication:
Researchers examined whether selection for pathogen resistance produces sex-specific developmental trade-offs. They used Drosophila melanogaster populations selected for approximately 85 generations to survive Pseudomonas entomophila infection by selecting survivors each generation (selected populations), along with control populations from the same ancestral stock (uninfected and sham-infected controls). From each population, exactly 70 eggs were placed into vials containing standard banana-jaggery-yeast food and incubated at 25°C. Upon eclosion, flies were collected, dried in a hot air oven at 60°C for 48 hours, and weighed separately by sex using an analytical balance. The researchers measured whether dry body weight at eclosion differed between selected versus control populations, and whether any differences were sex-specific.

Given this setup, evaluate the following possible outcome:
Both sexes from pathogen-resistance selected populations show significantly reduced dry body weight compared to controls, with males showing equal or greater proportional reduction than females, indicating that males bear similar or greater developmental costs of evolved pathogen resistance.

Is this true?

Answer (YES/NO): NO